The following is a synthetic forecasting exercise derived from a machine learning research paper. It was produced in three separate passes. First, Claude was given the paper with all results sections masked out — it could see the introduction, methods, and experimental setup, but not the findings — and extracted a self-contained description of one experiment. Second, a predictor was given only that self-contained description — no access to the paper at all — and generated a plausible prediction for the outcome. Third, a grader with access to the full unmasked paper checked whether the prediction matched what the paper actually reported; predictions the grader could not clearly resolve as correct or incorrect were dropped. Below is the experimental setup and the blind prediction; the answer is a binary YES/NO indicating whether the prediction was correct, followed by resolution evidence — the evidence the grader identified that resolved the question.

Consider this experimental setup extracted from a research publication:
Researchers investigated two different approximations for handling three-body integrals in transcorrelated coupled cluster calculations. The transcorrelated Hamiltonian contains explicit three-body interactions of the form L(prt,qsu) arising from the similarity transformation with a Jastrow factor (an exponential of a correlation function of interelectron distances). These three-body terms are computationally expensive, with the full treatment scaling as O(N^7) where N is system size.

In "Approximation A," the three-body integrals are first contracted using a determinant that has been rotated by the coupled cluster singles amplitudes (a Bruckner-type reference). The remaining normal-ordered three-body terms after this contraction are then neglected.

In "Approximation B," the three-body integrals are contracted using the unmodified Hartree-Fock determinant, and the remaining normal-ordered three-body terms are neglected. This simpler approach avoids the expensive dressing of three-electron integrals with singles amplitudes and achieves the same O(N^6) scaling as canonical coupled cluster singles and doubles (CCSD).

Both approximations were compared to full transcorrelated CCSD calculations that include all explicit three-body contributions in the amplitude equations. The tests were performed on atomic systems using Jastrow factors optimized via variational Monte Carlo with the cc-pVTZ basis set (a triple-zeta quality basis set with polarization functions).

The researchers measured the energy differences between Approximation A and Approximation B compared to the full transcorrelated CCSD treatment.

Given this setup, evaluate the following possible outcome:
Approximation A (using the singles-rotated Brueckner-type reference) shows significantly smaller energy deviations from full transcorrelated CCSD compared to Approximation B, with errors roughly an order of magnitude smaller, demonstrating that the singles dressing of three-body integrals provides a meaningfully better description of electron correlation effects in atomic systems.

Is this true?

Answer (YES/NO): NO